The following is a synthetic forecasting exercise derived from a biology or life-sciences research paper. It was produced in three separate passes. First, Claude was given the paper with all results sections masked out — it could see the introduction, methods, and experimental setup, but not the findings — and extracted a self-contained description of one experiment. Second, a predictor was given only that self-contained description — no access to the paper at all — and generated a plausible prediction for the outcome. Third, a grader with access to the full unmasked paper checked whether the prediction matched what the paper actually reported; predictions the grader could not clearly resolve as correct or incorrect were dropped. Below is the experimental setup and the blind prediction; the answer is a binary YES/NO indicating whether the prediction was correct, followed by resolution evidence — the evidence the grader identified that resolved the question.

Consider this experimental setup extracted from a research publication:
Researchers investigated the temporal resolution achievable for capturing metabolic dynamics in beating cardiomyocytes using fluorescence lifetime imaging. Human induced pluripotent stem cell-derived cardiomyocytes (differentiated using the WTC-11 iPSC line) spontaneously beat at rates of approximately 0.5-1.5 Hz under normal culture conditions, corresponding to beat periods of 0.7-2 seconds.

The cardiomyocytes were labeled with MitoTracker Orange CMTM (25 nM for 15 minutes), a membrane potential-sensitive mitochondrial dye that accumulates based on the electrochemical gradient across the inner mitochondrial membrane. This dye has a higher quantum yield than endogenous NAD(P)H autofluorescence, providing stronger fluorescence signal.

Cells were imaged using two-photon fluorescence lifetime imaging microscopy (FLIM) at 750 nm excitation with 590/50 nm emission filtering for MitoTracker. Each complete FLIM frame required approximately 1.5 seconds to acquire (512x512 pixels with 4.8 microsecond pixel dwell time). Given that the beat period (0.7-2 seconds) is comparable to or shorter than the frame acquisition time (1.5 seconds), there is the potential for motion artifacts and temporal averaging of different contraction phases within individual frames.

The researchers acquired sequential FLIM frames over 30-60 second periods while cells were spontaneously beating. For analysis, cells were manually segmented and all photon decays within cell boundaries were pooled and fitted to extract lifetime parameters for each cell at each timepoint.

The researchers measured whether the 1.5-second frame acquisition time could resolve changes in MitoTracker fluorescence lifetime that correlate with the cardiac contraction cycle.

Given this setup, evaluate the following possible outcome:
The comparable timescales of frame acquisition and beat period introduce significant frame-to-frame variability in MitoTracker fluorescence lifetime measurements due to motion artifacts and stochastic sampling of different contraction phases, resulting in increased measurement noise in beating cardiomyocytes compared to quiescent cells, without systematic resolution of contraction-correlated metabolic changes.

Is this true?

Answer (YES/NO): NO